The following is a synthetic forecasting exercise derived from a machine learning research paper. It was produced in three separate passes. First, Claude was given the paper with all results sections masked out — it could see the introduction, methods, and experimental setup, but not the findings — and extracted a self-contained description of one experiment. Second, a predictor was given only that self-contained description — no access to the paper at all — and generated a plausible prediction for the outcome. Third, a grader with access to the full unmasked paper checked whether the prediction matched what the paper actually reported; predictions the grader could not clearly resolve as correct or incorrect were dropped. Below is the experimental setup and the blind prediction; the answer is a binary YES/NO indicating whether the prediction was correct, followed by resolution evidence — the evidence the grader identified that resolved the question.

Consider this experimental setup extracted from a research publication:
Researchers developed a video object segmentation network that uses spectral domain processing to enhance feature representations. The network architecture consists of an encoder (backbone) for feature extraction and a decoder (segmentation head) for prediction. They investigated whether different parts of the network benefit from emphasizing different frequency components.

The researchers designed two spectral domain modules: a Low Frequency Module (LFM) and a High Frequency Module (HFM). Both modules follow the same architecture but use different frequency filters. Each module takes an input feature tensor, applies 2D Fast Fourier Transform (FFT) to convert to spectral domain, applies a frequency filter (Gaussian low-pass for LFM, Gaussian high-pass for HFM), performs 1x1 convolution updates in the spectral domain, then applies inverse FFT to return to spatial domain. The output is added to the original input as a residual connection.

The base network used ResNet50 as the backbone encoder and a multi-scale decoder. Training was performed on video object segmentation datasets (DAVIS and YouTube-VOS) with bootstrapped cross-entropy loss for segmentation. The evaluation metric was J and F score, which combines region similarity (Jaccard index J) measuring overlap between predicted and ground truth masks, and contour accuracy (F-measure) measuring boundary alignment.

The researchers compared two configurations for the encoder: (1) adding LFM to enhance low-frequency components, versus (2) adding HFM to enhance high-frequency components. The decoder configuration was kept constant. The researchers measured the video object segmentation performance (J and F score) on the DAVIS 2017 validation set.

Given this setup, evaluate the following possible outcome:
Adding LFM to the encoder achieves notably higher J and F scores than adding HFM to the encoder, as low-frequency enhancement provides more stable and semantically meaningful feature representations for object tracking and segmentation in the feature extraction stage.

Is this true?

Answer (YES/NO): YES